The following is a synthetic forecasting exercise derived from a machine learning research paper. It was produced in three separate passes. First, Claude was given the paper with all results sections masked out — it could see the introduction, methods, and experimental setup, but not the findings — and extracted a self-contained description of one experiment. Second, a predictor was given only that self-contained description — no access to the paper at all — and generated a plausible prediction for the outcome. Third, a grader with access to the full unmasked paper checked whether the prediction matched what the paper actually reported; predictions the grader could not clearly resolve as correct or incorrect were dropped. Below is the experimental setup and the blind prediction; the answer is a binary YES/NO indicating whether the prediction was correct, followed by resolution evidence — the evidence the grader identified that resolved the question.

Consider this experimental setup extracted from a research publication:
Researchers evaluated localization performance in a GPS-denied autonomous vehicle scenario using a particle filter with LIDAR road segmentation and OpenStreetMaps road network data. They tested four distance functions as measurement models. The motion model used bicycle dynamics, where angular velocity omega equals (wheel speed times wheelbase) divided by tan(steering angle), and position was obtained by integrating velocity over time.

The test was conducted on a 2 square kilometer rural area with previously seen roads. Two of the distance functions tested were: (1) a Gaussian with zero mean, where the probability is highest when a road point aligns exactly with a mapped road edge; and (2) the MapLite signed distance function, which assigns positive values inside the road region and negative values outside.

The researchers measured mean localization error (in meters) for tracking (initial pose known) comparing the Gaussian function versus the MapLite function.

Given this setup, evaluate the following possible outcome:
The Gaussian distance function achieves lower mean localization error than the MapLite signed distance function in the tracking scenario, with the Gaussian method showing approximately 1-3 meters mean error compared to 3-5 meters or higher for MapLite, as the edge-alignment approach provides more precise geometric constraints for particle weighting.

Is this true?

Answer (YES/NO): NO